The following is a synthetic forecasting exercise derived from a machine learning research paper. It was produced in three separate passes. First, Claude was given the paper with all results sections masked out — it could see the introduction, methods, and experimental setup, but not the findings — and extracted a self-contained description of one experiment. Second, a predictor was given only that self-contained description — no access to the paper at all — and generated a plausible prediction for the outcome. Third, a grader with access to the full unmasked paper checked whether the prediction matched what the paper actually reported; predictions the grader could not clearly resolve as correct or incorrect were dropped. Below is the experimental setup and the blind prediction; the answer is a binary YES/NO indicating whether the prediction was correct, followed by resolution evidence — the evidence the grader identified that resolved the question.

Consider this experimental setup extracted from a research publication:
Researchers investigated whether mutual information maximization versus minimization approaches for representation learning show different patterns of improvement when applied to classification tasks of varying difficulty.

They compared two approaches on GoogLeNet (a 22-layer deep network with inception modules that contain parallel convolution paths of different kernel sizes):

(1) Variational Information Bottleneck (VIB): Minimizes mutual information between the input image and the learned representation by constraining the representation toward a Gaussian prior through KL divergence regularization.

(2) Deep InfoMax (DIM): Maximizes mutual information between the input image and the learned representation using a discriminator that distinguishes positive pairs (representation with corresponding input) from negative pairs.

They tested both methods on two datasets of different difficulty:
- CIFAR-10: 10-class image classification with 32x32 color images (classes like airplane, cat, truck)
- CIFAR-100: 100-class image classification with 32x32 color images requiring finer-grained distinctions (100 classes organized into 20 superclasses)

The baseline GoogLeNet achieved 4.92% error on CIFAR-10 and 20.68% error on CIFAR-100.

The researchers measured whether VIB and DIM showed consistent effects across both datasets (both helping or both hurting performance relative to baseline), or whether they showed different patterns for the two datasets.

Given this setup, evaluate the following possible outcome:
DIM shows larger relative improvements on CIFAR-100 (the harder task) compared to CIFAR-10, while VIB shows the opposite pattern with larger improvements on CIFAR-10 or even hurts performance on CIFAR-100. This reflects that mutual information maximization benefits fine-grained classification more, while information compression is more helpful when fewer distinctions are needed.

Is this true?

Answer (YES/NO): NO